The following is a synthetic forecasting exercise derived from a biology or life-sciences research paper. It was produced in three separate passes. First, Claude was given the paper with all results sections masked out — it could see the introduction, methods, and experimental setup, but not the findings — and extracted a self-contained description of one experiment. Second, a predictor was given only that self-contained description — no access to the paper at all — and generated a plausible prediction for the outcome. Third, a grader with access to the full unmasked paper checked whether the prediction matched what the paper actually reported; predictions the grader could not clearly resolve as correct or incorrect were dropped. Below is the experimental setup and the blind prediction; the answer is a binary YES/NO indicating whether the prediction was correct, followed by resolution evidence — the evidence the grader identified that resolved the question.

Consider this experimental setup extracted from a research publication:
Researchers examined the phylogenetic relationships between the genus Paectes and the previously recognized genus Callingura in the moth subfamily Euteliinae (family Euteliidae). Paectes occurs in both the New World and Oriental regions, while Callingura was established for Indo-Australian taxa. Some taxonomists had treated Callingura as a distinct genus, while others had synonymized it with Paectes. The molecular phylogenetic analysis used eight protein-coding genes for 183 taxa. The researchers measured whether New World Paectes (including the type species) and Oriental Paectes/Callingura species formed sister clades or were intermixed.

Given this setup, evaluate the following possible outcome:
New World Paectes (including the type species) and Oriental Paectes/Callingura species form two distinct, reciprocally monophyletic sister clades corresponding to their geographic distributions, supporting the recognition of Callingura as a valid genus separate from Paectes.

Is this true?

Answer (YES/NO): NO